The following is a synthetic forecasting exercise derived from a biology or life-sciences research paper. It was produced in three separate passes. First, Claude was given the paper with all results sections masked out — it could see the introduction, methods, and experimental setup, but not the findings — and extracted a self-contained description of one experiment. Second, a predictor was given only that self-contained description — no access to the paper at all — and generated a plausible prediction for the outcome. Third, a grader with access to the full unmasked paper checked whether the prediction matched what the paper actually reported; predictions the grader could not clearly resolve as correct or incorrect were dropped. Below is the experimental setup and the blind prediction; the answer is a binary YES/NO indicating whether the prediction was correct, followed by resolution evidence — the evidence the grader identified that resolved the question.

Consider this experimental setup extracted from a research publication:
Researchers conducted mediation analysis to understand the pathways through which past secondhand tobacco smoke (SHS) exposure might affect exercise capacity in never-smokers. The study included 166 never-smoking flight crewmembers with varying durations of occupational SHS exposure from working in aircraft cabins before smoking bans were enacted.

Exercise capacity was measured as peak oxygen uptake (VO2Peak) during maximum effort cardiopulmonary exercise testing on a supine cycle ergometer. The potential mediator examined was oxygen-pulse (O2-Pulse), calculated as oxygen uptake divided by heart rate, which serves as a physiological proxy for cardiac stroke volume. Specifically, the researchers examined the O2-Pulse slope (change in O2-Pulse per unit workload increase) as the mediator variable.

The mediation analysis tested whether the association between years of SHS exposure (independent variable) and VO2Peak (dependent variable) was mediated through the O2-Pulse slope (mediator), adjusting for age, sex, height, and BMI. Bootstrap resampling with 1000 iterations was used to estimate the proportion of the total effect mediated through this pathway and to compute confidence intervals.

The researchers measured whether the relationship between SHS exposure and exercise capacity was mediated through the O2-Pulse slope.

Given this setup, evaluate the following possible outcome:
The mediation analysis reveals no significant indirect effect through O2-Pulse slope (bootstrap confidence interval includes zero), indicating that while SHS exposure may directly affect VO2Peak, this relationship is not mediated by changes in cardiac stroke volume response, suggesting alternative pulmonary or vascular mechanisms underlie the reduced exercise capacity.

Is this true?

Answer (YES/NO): NO